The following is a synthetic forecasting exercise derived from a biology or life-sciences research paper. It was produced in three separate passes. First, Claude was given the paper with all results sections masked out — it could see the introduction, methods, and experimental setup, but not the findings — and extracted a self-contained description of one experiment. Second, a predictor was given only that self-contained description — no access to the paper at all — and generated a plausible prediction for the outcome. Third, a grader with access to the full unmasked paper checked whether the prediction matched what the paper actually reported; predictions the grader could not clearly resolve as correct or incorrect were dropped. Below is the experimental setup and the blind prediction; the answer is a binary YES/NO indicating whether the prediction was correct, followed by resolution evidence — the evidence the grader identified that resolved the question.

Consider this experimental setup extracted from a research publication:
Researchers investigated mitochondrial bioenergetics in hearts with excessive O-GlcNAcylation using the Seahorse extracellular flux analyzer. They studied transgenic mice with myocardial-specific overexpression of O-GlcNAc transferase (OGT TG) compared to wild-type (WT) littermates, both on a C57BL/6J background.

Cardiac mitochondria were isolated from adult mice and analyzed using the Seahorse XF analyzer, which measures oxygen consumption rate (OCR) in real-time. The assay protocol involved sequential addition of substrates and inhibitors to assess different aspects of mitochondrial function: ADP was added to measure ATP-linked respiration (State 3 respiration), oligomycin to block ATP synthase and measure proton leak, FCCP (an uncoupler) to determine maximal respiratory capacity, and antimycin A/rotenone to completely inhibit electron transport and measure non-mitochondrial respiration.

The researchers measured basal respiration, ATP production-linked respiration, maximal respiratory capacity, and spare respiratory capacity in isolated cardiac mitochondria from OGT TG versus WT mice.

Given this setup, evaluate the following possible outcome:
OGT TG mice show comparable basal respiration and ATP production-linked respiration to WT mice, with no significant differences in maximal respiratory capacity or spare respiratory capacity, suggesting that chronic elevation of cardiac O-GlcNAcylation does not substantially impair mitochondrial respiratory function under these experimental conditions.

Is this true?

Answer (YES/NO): NO